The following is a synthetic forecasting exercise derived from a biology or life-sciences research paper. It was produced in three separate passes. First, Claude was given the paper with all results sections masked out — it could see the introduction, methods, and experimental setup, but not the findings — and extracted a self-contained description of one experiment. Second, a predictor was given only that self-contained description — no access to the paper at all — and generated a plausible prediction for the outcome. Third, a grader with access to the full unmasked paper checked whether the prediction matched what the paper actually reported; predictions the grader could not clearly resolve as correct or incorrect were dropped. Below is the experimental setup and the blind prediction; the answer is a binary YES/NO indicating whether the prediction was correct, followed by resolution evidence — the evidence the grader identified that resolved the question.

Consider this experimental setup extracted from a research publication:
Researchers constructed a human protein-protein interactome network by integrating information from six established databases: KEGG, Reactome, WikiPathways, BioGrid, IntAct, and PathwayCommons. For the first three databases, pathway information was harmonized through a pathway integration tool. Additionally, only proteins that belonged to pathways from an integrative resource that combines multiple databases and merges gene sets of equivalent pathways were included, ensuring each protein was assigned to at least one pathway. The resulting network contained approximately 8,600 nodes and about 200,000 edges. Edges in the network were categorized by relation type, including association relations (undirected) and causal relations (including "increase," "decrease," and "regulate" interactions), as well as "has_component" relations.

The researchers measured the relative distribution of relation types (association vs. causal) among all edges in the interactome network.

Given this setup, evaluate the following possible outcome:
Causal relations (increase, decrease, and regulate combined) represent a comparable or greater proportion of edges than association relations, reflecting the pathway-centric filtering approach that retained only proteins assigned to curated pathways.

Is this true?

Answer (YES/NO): NO